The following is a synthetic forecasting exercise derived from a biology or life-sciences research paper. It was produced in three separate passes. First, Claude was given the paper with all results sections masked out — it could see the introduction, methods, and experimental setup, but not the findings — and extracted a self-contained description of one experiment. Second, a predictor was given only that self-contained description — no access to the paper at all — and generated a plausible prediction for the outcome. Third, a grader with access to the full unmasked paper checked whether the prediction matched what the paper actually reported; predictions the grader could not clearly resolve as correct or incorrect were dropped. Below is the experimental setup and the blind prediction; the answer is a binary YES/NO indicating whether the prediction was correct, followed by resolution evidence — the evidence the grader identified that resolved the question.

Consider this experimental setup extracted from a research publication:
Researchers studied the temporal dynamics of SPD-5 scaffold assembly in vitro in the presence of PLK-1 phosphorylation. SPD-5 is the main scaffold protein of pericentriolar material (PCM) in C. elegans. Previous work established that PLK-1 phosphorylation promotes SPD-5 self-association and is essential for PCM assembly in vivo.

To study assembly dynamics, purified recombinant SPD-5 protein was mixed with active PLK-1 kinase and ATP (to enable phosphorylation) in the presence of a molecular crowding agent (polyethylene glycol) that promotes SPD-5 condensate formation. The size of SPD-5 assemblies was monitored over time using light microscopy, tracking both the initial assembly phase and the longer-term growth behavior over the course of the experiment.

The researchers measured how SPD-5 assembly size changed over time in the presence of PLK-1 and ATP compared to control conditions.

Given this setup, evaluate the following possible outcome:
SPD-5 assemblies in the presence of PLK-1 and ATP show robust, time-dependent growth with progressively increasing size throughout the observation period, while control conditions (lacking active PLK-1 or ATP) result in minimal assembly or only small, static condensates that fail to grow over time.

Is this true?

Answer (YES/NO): NO